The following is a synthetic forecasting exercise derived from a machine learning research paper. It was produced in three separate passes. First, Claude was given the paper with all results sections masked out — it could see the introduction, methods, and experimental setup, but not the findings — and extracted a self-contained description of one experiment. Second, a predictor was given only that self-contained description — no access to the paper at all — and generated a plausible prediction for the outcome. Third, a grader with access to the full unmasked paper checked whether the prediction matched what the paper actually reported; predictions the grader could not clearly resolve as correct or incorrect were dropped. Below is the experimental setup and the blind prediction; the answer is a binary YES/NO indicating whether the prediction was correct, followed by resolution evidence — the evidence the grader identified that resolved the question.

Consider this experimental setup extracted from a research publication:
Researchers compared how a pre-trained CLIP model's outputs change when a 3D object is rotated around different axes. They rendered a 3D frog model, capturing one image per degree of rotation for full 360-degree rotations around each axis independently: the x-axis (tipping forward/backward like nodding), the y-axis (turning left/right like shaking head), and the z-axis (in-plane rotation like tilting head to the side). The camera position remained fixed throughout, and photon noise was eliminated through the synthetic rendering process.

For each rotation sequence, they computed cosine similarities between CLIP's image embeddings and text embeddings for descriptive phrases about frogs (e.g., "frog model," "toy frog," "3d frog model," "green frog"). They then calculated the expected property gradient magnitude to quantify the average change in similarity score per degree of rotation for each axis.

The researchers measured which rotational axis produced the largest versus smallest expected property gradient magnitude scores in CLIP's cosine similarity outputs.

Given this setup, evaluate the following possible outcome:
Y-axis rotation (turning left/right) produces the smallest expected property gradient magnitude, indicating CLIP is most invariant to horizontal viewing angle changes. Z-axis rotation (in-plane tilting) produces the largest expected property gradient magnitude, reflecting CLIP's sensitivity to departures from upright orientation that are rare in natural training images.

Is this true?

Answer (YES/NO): NO